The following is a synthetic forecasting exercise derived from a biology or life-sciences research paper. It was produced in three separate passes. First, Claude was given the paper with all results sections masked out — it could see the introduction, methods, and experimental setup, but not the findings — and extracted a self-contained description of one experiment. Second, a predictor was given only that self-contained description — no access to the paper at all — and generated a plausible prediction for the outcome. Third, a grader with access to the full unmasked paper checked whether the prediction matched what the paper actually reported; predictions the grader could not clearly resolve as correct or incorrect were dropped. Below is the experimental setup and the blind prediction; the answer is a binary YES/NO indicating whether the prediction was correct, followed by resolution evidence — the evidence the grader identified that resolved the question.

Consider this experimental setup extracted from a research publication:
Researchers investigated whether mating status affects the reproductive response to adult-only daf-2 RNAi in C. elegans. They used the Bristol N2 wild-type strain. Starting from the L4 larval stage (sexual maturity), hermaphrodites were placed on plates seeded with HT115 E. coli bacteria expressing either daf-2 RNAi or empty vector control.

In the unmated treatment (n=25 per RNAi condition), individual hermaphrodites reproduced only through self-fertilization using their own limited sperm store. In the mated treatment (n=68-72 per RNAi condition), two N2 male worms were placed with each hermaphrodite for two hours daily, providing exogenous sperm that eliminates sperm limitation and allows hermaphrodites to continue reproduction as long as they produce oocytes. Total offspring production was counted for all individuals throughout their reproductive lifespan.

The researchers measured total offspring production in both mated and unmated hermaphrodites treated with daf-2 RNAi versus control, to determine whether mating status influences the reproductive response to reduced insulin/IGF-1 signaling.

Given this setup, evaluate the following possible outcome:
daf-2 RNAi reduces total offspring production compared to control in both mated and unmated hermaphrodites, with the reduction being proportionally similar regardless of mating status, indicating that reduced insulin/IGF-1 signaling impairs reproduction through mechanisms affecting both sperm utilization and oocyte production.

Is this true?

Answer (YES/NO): NO